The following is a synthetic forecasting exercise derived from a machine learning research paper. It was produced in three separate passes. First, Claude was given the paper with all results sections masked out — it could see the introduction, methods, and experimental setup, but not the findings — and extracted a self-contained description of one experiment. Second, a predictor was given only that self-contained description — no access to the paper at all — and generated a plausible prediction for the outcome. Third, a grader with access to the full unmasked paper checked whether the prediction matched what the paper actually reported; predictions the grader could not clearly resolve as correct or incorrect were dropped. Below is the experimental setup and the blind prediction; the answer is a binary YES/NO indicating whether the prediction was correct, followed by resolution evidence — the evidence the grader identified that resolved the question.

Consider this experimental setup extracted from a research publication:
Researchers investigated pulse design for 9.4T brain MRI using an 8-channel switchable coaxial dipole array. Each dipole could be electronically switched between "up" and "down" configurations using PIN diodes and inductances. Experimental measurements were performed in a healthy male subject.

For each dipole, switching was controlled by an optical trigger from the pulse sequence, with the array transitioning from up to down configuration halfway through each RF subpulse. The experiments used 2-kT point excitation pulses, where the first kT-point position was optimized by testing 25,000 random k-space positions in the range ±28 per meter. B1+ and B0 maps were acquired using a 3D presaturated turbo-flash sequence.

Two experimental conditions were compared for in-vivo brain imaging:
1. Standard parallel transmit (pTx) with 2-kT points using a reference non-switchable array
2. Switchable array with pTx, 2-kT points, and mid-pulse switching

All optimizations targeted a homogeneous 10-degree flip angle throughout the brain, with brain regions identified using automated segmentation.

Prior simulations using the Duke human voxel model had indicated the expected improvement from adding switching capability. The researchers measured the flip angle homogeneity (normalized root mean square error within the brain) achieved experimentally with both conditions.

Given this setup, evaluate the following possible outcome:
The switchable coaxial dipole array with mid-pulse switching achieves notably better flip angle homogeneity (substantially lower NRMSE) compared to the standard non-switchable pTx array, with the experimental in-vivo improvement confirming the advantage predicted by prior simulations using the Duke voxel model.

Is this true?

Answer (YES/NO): NO